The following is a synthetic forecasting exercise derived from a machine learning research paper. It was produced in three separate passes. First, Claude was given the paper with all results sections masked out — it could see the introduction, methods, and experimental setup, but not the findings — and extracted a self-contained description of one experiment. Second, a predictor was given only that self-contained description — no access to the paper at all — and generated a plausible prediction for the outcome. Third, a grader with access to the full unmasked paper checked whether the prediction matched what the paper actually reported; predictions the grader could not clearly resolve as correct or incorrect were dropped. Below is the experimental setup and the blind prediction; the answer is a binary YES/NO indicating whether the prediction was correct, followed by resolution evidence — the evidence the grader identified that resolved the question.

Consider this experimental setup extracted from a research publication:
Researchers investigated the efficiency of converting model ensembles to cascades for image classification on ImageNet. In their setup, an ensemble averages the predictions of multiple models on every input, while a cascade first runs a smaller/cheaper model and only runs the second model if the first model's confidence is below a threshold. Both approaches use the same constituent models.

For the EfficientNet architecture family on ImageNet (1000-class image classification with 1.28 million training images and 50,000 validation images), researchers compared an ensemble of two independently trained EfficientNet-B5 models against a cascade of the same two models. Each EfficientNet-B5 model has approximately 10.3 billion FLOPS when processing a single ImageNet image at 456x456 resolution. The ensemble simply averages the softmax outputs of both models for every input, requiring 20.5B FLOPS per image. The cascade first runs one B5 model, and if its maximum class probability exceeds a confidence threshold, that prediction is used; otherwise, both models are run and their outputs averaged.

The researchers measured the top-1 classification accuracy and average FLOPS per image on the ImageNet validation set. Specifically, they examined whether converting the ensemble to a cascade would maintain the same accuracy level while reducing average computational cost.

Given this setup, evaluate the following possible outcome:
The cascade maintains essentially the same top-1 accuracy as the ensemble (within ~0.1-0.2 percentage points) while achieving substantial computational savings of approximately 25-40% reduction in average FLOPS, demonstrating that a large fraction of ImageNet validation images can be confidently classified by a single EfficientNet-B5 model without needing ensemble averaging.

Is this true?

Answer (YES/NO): YES